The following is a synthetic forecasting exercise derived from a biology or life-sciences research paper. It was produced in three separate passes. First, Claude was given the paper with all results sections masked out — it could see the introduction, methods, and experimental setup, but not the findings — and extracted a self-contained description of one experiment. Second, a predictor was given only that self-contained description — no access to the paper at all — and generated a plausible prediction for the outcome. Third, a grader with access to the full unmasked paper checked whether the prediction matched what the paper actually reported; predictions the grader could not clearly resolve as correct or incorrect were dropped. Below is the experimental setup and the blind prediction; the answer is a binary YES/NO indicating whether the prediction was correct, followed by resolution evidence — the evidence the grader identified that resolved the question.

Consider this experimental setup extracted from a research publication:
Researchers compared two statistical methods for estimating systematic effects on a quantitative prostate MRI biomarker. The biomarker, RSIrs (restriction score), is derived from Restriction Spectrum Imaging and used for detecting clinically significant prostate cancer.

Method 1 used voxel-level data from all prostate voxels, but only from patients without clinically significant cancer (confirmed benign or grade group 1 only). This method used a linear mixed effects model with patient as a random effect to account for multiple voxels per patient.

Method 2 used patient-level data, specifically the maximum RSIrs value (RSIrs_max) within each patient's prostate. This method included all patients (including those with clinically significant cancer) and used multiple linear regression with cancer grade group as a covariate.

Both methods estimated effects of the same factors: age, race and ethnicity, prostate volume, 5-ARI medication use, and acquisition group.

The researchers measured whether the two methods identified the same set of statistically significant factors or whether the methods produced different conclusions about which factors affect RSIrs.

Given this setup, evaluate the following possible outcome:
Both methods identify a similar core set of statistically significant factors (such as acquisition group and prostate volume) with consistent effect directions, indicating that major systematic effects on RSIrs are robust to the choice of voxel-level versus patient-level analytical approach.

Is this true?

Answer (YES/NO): NO